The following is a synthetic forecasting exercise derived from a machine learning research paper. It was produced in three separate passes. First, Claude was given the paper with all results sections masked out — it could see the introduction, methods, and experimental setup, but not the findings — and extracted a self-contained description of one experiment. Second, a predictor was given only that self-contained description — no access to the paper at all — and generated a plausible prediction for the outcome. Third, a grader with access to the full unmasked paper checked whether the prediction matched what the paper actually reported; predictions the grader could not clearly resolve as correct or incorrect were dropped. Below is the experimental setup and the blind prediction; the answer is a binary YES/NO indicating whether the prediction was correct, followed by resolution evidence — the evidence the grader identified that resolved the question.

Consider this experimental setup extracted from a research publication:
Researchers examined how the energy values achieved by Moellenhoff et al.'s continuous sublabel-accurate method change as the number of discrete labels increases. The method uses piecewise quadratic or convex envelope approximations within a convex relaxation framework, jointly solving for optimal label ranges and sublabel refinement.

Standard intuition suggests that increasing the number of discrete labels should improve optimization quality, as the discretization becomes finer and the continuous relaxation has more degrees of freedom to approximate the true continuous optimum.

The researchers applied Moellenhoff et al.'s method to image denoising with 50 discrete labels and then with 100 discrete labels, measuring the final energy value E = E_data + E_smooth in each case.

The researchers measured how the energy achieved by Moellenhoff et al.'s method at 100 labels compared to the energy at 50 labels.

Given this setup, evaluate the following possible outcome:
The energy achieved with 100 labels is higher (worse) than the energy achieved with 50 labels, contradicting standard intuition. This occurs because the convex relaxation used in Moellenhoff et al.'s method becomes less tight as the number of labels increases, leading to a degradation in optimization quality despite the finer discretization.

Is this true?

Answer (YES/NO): YES